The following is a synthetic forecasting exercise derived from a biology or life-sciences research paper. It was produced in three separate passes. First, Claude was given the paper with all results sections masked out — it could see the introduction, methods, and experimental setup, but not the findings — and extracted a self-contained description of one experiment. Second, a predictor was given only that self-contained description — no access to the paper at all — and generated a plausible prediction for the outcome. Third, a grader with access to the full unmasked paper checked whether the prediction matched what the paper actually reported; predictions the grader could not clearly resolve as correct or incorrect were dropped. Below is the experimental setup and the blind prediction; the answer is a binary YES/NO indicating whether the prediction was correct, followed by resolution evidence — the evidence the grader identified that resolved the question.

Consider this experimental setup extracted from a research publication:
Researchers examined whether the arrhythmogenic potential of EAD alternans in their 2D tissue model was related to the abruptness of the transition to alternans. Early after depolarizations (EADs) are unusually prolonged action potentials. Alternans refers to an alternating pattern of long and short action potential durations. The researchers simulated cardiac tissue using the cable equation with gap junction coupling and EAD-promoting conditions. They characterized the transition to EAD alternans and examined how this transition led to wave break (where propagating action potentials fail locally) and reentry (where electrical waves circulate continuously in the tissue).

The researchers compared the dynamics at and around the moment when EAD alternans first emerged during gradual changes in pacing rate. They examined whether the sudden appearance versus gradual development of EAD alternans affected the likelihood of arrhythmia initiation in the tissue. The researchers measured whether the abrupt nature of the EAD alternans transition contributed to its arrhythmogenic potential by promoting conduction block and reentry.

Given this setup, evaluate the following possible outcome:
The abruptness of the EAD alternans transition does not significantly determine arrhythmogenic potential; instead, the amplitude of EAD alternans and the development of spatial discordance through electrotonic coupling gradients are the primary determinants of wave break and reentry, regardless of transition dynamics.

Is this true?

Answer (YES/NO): NO